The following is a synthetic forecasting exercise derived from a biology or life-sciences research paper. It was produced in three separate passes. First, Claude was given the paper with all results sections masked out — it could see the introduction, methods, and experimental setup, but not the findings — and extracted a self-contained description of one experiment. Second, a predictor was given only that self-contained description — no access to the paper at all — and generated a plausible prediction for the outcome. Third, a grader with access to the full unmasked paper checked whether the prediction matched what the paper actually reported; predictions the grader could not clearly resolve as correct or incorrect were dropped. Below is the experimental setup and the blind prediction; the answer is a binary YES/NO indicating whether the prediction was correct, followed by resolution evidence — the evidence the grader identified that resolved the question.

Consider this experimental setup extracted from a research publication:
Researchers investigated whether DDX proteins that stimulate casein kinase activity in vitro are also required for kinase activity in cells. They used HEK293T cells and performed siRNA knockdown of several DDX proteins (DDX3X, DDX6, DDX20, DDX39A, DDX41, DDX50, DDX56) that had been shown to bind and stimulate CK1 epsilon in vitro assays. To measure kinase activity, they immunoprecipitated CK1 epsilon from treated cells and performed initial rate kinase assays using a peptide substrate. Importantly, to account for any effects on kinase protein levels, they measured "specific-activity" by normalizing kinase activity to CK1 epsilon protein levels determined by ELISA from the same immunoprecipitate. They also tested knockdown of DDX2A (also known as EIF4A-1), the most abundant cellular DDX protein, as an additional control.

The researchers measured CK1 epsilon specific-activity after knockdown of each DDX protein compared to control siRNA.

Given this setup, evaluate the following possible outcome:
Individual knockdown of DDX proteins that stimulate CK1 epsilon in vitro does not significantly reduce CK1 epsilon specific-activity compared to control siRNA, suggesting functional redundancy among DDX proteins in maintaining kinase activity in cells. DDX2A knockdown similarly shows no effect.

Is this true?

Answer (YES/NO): NO